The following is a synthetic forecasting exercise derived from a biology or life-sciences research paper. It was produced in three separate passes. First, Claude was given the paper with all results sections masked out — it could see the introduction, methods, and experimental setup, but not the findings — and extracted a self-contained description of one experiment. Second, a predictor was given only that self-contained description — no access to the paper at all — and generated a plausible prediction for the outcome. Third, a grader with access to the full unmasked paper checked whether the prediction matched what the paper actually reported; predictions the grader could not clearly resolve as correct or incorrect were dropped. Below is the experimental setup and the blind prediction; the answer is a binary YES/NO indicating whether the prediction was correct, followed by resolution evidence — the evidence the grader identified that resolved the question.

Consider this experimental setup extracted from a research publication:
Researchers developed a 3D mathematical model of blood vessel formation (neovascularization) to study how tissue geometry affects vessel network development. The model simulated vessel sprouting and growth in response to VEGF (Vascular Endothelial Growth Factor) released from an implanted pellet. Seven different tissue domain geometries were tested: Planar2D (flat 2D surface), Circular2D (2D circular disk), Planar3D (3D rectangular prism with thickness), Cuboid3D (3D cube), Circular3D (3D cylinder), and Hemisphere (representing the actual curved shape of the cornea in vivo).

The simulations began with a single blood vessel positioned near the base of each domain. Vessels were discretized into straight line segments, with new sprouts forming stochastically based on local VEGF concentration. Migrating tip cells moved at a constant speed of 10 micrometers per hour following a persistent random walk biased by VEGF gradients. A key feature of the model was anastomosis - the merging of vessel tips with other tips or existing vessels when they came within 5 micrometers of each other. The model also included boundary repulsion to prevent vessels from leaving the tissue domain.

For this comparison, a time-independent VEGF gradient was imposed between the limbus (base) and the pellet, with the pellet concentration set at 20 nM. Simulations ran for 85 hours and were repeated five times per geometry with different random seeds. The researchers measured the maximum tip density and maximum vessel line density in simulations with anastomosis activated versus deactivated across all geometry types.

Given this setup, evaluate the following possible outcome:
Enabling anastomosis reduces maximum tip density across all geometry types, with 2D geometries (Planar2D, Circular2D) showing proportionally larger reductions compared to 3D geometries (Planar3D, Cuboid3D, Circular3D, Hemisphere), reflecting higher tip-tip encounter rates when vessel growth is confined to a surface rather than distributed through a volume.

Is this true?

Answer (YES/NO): YES